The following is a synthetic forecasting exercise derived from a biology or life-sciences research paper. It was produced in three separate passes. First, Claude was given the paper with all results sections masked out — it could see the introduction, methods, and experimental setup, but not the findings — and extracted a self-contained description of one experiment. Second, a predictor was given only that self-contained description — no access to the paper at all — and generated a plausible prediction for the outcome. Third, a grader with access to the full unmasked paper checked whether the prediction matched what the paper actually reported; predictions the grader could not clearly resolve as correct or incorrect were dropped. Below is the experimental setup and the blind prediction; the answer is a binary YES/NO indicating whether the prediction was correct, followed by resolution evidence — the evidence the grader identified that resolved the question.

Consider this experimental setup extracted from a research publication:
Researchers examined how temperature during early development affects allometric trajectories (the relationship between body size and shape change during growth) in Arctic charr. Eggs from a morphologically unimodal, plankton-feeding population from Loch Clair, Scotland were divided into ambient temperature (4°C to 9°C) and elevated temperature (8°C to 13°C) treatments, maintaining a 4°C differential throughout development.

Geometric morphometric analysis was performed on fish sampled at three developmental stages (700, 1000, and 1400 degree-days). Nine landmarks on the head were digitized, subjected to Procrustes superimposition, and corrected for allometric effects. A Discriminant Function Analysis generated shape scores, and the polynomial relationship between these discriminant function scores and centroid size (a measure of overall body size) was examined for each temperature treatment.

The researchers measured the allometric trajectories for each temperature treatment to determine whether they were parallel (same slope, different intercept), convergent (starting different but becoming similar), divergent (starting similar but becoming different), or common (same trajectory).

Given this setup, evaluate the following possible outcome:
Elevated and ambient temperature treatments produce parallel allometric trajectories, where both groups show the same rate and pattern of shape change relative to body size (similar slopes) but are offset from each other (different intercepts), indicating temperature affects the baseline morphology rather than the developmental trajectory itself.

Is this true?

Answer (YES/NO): NO